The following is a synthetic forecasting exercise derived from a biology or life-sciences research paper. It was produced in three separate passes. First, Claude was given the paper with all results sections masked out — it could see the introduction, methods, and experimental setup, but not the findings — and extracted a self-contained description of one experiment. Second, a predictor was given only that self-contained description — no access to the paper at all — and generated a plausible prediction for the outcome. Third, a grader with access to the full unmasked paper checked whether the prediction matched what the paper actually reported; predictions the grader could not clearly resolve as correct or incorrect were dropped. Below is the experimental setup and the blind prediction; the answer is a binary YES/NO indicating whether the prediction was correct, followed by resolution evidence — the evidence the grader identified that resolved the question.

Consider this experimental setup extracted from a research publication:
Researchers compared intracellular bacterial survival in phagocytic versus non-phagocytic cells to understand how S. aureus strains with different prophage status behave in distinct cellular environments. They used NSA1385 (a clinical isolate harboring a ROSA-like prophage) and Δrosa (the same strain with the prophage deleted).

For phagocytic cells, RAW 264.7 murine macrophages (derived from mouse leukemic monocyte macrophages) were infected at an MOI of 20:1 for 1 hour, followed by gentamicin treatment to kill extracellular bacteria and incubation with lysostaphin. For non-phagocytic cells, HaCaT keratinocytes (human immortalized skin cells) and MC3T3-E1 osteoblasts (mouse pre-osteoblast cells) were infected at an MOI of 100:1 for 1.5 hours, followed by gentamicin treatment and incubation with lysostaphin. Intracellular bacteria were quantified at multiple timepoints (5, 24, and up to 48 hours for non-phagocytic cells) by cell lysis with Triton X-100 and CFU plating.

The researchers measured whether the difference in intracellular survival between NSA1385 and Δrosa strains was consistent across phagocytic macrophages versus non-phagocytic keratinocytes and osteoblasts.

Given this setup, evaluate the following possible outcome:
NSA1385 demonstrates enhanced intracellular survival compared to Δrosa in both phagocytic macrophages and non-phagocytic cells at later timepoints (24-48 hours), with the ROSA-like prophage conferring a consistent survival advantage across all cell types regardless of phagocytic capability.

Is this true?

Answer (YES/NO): NO